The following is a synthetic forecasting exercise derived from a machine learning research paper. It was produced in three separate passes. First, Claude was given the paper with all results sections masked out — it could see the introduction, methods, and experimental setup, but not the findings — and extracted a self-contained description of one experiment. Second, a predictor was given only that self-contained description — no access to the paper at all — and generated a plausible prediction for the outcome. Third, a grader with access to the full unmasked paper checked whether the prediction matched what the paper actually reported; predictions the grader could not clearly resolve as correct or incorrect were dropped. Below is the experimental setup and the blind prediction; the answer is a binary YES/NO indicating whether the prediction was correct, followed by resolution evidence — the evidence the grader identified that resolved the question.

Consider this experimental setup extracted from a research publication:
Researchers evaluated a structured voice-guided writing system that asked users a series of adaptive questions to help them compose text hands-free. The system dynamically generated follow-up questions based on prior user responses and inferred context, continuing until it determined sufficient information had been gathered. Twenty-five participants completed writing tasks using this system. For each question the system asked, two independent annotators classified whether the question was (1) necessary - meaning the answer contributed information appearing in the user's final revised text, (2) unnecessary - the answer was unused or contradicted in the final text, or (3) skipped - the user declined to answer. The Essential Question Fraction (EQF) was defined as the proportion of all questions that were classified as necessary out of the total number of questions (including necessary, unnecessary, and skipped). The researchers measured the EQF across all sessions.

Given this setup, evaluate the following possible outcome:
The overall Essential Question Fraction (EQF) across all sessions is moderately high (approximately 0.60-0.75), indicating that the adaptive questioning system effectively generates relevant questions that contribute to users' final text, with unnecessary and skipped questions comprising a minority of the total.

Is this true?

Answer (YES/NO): NO